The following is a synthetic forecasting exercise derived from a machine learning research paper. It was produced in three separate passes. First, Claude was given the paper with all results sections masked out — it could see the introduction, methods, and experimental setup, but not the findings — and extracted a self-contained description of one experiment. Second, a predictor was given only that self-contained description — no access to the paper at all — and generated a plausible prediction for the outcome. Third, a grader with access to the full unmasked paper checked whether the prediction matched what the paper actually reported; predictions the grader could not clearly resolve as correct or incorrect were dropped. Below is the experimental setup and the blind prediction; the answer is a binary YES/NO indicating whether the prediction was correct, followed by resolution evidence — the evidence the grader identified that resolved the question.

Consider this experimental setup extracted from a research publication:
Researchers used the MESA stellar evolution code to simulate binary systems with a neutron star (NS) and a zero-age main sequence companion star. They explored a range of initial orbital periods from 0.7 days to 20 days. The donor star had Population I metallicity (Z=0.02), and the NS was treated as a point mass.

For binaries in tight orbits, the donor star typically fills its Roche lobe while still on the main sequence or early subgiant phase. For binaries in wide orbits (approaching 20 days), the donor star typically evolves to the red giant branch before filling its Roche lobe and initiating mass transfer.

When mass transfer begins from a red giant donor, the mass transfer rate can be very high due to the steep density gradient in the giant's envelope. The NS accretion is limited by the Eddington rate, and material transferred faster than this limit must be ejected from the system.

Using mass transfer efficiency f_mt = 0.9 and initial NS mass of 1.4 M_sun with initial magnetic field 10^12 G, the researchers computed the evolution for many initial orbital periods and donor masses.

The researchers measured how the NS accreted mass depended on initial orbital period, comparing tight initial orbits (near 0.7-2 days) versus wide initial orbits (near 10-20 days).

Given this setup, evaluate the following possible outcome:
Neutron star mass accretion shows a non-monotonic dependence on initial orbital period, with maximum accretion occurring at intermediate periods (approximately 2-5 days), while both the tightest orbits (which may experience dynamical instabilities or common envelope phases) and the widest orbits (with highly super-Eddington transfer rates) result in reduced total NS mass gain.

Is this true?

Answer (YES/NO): NO